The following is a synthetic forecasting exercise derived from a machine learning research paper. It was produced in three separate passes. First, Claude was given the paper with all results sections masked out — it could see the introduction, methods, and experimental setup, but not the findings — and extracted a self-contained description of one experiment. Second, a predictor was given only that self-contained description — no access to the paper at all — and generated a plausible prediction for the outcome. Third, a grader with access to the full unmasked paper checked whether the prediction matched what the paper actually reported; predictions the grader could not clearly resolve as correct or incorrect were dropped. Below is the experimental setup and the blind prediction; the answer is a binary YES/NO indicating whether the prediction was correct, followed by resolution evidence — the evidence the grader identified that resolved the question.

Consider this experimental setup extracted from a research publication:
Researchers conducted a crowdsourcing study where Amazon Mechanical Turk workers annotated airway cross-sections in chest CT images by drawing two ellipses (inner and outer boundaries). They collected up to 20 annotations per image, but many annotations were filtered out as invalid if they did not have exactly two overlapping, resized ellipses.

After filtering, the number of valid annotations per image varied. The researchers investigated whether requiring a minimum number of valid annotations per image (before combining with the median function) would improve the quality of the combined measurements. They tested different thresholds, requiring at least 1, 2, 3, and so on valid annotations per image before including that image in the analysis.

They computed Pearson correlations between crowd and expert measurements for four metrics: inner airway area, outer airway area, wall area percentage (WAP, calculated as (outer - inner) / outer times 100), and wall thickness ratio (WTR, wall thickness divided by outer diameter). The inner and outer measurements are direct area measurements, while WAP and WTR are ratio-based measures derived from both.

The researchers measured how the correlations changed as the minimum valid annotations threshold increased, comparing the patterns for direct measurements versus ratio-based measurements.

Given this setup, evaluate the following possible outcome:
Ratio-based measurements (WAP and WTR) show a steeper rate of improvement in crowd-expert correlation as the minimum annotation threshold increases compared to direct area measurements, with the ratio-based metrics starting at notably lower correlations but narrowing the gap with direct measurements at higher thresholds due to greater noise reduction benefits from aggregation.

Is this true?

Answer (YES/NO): YES